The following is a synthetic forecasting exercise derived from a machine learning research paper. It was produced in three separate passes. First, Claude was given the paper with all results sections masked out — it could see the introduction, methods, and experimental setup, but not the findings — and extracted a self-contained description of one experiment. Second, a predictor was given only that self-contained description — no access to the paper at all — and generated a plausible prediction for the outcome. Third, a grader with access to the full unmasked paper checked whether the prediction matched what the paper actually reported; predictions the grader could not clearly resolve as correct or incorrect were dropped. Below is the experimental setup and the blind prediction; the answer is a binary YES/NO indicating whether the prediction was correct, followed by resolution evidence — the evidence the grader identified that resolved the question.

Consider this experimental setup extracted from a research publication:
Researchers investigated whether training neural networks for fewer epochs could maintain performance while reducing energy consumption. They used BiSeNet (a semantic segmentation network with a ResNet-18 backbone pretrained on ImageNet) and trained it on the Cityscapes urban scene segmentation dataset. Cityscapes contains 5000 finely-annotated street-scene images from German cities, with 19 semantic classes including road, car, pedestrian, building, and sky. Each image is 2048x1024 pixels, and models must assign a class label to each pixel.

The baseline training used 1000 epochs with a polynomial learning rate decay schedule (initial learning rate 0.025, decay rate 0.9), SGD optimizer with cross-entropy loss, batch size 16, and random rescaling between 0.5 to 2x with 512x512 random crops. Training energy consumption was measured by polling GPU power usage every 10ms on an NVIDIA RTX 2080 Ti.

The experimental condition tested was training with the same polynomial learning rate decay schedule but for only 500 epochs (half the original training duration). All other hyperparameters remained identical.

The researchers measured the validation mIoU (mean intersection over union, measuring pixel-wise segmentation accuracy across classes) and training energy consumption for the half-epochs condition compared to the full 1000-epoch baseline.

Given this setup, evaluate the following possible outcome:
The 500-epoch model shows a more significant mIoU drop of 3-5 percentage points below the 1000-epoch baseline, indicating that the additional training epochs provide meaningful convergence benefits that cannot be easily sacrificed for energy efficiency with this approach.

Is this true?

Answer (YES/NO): NO